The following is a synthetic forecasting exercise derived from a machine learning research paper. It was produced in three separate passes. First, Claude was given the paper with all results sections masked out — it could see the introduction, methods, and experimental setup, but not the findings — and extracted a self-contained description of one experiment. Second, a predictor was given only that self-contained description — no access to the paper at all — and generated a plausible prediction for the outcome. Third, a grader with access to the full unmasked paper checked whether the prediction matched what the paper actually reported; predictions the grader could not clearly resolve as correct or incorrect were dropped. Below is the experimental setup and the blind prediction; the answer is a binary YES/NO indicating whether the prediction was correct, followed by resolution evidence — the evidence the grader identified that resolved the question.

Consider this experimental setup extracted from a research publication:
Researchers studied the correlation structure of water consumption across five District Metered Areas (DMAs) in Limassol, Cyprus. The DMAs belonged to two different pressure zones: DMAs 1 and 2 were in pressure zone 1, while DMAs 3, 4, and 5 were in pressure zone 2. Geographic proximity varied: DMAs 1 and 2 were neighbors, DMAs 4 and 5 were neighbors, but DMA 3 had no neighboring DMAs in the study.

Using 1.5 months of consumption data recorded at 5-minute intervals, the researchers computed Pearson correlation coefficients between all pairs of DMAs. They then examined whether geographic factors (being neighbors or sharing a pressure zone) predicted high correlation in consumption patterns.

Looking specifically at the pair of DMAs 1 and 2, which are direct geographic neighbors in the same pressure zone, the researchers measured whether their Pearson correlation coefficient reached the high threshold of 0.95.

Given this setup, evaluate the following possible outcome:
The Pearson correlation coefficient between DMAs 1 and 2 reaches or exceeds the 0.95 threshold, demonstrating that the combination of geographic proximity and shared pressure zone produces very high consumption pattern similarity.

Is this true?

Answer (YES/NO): NO